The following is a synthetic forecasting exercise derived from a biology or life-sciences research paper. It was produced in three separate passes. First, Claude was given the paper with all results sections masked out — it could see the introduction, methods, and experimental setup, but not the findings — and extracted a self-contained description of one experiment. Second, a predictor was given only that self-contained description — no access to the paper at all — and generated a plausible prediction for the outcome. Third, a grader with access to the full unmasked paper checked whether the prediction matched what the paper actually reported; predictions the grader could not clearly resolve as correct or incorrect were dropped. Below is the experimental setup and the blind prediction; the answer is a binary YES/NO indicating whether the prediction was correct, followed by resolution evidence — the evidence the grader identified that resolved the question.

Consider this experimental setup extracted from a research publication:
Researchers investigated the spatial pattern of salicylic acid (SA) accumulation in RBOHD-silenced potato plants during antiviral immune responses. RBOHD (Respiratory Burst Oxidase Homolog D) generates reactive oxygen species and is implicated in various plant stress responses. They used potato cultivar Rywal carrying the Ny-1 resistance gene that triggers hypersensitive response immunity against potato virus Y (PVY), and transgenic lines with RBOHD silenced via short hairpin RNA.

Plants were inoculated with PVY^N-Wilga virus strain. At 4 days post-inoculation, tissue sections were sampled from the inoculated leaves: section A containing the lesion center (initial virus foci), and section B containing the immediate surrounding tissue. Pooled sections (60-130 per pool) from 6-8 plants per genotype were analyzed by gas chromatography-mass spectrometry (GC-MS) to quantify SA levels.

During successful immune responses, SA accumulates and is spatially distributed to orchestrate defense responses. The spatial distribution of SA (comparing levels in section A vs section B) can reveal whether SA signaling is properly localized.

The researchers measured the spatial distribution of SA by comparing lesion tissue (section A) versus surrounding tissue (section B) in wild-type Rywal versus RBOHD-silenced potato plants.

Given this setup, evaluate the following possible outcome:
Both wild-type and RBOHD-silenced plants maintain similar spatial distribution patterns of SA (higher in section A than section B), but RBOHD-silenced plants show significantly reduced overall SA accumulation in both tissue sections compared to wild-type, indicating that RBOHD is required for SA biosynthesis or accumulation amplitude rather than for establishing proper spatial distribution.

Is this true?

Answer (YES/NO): NO